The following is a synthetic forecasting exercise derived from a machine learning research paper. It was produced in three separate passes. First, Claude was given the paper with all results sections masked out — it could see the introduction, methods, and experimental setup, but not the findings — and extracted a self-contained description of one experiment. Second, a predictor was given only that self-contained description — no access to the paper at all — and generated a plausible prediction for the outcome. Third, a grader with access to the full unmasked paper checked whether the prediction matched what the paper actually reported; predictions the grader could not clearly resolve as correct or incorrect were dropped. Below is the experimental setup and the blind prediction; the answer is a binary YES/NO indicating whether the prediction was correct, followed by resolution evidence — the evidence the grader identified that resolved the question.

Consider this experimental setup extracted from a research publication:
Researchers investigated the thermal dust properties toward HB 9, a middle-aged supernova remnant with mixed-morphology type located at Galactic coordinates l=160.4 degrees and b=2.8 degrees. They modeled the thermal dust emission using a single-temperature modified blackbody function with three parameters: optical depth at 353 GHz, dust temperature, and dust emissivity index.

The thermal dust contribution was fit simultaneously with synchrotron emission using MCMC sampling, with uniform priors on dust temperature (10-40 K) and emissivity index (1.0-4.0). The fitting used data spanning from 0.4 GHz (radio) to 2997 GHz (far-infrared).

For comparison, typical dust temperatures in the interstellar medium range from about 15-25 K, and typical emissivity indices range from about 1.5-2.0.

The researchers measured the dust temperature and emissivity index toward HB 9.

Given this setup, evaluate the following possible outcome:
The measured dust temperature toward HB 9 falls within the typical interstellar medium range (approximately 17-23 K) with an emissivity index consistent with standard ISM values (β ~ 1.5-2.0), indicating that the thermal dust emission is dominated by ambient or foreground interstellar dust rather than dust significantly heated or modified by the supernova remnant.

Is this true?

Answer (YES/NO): NO